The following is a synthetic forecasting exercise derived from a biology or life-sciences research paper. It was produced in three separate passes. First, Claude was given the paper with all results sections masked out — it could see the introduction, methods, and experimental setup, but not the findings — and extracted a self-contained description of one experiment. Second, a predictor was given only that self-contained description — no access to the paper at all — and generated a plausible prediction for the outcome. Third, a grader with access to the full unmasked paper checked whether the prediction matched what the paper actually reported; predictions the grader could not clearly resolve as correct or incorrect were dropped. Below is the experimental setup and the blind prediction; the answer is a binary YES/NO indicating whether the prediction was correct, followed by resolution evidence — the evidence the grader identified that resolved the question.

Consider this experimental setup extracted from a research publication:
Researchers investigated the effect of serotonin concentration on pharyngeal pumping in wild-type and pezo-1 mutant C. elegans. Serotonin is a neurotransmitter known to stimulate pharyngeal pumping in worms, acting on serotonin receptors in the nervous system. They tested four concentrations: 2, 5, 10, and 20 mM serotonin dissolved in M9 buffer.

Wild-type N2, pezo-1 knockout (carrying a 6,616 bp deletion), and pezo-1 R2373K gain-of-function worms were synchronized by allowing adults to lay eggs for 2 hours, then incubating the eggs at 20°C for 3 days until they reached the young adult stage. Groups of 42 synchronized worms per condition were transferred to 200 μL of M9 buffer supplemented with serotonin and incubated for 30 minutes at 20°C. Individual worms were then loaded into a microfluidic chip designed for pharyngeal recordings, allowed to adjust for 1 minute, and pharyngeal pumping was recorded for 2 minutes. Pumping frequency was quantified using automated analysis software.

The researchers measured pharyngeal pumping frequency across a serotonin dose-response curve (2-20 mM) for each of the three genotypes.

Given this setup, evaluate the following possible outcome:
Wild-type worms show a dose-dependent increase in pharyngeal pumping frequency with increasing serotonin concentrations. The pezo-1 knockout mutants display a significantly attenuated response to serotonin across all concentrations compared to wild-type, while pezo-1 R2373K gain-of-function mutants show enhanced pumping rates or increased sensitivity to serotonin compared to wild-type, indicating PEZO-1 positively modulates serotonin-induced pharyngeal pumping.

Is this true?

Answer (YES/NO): NO